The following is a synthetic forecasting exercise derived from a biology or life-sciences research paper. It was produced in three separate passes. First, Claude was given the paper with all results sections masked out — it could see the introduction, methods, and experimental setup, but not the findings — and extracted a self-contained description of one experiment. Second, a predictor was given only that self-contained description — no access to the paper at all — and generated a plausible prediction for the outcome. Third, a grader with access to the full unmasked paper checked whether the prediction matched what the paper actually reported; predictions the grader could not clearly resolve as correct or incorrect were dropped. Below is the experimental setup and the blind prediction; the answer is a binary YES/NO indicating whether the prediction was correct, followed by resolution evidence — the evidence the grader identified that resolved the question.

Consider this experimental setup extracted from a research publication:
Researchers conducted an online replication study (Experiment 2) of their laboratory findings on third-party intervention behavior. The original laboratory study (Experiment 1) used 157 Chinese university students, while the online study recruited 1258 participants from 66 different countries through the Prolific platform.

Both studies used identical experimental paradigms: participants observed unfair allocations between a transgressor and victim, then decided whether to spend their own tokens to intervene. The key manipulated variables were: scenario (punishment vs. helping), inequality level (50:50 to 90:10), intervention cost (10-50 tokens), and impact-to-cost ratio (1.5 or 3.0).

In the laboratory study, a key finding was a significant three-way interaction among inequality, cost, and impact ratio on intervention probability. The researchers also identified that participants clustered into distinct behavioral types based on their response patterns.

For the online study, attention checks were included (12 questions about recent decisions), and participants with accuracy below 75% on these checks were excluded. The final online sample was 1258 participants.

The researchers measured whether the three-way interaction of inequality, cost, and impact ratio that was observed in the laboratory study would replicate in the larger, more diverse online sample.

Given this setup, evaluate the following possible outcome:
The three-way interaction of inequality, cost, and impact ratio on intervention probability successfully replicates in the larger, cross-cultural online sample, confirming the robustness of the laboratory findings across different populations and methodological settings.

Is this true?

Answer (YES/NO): YES